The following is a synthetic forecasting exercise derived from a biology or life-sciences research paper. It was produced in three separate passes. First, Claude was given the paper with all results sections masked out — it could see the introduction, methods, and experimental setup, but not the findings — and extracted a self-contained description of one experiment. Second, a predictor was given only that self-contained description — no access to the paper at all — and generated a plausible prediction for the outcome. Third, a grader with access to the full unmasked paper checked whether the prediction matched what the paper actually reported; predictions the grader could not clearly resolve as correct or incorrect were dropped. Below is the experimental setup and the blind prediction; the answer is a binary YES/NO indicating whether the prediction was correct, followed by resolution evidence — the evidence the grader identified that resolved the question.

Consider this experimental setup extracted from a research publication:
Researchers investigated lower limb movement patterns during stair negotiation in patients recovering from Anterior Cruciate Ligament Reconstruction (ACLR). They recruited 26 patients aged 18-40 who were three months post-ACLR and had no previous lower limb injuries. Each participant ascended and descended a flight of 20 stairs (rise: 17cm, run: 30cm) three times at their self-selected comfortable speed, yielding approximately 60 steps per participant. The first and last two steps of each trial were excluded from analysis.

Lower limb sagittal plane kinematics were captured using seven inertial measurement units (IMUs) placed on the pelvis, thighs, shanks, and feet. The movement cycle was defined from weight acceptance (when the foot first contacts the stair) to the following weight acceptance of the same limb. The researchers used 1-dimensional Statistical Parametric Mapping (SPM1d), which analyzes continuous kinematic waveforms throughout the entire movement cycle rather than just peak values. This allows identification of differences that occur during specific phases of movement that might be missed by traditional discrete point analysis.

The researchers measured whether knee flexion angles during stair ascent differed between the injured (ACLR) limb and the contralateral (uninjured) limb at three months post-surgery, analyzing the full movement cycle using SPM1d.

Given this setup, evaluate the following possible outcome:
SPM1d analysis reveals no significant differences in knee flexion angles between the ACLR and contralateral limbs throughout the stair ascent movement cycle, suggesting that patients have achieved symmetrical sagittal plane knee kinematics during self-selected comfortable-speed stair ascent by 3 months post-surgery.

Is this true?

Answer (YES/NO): NO